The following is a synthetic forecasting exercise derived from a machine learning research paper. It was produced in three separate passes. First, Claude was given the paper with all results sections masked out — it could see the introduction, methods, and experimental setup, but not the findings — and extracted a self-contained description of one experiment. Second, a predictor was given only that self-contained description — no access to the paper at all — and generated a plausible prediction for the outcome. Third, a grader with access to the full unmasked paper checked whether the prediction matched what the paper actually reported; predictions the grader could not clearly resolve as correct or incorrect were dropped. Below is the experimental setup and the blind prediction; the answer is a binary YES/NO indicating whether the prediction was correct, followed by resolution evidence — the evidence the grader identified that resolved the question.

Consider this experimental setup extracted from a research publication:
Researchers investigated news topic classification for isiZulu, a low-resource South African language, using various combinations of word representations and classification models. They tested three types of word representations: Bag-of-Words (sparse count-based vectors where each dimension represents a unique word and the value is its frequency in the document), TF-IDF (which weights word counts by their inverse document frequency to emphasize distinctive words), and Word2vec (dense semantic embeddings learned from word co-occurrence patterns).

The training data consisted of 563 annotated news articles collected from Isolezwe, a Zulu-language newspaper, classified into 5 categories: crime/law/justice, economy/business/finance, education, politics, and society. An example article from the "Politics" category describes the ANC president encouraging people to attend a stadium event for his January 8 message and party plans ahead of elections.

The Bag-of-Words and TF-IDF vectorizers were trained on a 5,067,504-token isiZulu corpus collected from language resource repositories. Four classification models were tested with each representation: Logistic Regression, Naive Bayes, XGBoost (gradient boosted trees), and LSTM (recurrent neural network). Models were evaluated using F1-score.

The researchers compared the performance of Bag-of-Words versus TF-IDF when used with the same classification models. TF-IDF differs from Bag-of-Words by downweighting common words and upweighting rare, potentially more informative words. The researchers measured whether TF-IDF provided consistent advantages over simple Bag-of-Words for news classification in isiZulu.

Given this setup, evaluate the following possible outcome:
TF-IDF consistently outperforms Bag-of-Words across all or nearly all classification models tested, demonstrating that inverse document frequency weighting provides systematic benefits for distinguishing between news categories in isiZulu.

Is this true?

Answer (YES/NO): NO